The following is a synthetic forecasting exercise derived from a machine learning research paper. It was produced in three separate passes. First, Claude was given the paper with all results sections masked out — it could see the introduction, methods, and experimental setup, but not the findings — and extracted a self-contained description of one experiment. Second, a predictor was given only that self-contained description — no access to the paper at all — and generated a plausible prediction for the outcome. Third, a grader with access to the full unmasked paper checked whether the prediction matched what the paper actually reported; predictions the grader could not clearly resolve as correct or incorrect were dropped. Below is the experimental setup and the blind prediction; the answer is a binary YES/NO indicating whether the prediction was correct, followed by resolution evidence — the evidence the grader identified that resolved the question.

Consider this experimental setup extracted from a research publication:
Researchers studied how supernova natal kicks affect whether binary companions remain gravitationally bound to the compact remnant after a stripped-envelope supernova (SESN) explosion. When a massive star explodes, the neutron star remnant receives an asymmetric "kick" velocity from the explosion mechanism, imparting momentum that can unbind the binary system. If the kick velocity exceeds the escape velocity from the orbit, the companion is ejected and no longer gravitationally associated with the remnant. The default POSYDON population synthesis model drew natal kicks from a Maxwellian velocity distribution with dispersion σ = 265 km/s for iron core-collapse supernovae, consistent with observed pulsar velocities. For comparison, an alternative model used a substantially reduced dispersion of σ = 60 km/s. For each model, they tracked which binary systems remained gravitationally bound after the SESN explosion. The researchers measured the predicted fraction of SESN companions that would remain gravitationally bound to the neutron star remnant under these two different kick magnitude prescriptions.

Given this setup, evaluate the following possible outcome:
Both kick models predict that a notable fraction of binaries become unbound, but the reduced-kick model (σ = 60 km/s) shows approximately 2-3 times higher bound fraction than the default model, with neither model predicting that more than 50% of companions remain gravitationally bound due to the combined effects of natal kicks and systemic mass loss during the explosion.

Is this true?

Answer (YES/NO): NO